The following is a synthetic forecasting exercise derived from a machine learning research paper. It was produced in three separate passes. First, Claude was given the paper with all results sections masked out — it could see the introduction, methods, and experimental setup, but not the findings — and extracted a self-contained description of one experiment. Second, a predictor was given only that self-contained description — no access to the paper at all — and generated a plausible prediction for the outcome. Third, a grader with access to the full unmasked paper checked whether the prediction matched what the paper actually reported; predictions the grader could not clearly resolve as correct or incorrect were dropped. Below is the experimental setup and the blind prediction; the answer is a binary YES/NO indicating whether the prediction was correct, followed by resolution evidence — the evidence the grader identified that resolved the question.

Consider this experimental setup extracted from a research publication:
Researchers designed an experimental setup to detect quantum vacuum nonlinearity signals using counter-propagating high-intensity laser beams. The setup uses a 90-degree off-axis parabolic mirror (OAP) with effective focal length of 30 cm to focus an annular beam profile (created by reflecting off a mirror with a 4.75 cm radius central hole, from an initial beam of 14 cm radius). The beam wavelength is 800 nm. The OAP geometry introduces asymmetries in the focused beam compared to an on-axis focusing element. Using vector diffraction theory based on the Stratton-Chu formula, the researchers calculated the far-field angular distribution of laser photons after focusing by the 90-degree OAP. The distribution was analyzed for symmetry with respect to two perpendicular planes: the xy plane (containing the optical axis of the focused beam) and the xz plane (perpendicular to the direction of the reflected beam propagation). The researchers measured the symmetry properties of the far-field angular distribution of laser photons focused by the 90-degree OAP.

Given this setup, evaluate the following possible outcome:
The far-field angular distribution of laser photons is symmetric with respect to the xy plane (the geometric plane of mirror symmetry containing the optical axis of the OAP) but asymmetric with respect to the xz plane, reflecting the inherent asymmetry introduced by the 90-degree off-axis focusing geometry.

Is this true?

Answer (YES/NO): NO